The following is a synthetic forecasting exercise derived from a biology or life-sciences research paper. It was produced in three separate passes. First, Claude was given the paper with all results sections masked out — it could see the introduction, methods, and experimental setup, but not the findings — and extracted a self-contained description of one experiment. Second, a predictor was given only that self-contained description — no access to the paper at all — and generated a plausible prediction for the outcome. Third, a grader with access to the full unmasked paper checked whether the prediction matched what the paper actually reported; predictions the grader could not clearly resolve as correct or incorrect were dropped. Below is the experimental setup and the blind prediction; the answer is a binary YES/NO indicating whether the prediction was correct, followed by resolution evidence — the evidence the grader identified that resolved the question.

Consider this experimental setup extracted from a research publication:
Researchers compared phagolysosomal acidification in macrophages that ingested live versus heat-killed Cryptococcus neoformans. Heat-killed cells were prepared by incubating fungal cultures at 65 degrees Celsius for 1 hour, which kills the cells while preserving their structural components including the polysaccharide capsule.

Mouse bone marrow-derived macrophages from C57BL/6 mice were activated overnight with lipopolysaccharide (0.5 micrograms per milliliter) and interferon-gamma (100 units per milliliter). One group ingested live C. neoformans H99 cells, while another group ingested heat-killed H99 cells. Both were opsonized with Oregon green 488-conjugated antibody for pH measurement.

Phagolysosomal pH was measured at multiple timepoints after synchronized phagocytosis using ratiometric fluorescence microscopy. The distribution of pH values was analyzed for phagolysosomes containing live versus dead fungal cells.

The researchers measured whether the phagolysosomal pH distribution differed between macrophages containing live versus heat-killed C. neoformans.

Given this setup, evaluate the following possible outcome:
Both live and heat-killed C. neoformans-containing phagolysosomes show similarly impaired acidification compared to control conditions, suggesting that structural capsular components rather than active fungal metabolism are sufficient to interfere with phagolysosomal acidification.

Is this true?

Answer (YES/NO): YES